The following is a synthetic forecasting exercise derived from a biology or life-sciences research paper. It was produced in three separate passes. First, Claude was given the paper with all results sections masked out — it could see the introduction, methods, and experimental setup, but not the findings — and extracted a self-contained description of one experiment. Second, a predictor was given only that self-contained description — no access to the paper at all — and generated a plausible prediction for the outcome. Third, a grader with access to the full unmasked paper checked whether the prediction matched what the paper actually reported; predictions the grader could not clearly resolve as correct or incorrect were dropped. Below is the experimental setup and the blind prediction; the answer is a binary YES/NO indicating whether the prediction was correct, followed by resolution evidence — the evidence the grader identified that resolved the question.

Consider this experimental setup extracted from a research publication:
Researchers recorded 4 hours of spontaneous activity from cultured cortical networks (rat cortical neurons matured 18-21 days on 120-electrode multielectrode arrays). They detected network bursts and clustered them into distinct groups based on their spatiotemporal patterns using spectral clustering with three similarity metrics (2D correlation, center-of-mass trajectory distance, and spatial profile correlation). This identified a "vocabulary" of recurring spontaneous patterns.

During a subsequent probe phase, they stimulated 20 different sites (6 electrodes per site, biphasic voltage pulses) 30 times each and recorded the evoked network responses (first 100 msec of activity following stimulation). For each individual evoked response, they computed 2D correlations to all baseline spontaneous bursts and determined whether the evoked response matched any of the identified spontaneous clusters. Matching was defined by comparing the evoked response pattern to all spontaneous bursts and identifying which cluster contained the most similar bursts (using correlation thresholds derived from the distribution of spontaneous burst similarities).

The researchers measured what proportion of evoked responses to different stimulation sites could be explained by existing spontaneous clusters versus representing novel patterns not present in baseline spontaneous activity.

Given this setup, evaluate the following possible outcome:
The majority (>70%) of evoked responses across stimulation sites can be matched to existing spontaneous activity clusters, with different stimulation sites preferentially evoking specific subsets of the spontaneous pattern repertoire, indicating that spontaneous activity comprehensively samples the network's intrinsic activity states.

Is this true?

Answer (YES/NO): NO